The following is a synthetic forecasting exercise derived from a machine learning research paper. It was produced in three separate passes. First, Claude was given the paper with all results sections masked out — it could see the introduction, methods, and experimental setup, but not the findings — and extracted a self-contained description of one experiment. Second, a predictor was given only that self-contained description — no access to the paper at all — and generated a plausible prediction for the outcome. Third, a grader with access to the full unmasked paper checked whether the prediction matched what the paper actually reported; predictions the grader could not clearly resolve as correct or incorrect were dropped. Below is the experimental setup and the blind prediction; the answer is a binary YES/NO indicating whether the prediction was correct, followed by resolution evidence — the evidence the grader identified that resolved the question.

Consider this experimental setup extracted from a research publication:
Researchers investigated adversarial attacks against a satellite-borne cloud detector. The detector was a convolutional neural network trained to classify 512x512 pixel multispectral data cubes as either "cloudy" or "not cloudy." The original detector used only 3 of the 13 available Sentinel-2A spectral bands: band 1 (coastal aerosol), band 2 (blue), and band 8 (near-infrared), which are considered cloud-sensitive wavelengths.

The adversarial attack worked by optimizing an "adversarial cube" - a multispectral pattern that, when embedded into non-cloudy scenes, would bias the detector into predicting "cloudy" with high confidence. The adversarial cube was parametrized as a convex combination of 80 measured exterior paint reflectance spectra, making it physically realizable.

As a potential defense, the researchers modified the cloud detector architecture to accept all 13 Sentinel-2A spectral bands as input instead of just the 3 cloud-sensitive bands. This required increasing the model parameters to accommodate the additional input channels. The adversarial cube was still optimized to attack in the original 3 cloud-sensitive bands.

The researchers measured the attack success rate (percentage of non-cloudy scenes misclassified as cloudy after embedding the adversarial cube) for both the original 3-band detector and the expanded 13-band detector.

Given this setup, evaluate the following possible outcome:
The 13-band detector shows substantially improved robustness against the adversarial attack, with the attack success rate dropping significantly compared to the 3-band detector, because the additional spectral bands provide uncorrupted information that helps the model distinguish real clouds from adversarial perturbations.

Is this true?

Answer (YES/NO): YES